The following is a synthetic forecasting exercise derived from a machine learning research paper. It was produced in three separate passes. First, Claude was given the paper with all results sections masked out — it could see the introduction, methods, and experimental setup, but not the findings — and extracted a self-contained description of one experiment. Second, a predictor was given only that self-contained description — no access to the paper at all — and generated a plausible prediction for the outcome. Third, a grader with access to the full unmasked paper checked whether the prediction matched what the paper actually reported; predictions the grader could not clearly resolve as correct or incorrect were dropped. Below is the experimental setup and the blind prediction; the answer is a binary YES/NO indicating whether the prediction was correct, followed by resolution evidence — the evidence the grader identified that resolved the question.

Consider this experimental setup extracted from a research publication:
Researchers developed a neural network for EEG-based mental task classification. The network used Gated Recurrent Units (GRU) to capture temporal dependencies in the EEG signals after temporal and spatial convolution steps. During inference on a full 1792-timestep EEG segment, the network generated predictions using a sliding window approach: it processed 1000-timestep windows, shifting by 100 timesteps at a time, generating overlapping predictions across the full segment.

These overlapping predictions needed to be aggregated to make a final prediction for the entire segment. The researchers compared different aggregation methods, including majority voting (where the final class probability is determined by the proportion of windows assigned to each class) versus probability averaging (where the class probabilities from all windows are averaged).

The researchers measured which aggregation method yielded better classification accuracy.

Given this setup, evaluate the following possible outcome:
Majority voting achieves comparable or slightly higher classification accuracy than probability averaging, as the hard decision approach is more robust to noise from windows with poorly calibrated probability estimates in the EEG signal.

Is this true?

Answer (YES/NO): YES